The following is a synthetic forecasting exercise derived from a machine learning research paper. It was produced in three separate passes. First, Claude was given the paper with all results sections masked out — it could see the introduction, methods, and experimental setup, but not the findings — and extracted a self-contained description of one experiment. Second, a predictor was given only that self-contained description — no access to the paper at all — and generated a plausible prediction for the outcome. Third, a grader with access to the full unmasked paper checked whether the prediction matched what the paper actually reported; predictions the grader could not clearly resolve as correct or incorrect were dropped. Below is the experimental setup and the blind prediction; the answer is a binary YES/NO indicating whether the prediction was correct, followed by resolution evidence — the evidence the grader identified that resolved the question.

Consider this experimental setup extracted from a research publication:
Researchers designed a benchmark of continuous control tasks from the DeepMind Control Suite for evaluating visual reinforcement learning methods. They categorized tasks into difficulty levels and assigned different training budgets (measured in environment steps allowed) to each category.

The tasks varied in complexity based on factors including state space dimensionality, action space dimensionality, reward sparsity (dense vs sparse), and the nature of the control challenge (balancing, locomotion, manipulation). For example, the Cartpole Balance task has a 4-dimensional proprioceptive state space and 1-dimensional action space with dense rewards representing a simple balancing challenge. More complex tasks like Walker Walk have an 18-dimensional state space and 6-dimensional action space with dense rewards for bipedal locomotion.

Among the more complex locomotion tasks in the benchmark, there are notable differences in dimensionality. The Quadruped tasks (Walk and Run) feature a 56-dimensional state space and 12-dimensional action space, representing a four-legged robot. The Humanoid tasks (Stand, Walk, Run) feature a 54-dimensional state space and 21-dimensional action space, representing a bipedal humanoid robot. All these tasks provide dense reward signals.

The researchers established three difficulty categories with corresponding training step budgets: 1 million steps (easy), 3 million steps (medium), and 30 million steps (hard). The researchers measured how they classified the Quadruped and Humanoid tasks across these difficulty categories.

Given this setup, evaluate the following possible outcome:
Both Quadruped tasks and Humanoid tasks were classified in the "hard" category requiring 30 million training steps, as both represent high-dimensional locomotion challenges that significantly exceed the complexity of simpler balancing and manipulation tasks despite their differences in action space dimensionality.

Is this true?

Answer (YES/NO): NO